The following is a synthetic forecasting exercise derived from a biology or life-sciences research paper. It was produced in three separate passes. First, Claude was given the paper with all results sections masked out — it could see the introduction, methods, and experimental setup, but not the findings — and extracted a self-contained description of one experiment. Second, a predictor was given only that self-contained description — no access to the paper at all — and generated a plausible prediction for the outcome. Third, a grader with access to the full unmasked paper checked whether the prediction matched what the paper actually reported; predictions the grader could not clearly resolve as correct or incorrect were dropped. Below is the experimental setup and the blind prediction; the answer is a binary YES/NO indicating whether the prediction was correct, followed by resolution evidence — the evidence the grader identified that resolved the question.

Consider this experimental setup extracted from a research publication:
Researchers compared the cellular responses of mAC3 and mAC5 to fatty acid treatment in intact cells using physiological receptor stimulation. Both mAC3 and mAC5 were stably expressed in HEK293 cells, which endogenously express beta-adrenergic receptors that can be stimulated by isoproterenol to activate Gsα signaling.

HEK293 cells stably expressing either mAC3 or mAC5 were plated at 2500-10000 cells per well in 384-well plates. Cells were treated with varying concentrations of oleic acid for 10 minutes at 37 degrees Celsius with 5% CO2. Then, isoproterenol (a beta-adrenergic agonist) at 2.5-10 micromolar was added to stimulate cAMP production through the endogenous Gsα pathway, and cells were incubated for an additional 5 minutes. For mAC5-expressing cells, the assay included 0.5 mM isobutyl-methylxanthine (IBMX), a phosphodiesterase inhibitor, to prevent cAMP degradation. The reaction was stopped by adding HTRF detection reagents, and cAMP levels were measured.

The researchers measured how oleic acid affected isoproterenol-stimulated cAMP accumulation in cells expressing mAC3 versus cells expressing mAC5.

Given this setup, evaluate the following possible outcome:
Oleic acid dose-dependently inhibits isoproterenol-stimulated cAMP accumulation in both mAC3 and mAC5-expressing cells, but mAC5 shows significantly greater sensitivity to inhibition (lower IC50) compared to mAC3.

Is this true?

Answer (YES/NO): NO